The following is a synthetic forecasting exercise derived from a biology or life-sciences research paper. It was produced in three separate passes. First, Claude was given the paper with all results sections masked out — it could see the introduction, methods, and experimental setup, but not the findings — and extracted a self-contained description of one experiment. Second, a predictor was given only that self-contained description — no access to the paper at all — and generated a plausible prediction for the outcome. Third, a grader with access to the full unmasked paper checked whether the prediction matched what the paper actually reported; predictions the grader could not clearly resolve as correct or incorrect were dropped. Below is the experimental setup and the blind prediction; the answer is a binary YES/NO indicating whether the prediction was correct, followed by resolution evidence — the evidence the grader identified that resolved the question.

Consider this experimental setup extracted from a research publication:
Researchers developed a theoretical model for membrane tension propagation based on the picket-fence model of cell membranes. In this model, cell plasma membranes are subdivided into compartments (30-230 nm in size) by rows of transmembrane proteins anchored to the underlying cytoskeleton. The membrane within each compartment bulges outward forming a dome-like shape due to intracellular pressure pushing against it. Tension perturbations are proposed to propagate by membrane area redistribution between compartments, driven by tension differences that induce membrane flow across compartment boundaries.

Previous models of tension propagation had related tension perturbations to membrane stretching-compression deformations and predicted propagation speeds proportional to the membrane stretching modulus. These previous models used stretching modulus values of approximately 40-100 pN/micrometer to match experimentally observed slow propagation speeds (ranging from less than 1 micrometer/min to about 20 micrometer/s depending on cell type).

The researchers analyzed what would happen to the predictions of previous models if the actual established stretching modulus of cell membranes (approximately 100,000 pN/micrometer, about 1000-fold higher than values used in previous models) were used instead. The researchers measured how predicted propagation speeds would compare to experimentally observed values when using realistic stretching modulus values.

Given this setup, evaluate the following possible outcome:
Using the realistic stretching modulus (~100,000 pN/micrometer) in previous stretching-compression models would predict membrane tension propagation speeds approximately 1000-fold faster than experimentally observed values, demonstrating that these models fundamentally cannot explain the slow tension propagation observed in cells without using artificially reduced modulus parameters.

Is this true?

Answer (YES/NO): YES